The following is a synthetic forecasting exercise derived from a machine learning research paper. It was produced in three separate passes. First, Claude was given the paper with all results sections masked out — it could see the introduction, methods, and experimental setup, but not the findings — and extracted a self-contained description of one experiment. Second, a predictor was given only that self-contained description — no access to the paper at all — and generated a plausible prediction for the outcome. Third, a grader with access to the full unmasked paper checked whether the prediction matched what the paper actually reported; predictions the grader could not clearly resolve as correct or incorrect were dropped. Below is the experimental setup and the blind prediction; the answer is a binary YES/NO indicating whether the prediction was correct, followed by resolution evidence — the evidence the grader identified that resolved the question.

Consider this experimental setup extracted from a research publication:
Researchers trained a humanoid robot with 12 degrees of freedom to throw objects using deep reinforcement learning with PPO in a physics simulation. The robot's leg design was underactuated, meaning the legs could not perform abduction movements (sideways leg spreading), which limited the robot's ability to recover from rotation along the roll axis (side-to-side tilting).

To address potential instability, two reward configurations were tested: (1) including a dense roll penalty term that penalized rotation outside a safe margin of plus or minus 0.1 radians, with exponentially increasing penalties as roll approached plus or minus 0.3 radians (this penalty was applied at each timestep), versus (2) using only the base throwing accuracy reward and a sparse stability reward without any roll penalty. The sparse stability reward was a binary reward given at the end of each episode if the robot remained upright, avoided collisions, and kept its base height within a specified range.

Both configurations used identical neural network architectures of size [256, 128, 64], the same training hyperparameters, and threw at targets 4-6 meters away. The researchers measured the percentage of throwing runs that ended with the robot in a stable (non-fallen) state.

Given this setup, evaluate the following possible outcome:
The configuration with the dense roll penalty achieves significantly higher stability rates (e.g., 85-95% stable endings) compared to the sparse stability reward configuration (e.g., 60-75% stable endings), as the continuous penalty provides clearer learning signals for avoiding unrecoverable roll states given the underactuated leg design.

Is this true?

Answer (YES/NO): NO